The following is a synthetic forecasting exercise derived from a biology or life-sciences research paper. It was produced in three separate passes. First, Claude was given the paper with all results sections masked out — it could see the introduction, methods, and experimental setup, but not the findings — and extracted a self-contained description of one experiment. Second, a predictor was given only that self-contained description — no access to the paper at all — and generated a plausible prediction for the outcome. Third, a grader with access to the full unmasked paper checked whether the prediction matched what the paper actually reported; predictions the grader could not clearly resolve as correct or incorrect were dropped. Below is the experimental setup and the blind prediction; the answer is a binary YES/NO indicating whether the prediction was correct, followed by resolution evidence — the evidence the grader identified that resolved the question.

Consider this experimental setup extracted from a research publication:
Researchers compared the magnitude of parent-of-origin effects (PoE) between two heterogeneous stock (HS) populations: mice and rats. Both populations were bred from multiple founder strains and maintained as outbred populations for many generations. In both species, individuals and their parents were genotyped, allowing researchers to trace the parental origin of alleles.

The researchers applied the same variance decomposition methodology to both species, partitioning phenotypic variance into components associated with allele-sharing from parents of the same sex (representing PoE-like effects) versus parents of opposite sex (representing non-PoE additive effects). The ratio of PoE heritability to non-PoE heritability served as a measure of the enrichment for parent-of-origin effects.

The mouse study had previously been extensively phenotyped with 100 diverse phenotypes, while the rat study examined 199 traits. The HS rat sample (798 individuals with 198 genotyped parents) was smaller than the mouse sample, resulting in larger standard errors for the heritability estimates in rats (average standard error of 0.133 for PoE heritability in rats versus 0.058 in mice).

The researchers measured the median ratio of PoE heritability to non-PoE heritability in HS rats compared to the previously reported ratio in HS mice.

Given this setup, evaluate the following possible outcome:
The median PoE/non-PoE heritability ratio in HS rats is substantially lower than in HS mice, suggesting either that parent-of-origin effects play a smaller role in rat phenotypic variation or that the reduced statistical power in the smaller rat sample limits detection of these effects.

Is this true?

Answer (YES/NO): NO